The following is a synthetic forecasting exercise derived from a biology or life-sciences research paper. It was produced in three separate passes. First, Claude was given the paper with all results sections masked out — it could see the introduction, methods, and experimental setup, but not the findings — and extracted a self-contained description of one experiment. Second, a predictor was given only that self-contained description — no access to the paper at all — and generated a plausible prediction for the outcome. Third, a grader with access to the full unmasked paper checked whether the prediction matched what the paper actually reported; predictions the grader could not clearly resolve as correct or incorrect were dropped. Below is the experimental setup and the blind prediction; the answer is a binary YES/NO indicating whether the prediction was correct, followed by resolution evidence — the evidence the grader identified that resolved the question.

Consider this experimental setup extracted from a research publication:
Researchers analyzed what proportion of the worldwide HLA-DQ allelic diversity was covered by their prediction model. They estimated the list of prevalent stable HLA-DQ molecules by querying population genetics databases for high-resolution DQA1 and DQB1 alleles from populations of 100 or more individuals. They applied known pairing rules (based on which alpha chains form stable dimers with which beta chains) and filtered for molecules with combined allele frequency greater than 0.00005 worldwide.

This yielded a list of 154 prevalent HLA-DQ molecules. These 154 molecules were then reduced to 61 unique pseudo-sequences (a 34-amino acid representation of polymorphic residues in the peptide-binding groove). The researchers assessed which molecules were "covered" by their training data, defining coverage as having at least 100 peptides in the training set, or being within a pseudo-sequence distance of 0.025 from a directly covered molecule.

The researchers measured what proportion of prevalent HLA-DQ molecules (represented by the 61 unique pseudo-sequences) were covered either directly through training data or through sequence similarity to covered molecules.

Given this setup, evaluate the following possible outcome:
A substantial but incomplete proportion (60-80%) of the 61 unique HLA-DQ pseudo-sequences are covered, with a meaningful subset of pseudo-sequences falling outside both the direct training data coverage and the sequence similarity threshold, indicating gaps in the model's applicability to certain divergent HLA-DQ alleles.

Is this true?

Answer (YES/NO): YES